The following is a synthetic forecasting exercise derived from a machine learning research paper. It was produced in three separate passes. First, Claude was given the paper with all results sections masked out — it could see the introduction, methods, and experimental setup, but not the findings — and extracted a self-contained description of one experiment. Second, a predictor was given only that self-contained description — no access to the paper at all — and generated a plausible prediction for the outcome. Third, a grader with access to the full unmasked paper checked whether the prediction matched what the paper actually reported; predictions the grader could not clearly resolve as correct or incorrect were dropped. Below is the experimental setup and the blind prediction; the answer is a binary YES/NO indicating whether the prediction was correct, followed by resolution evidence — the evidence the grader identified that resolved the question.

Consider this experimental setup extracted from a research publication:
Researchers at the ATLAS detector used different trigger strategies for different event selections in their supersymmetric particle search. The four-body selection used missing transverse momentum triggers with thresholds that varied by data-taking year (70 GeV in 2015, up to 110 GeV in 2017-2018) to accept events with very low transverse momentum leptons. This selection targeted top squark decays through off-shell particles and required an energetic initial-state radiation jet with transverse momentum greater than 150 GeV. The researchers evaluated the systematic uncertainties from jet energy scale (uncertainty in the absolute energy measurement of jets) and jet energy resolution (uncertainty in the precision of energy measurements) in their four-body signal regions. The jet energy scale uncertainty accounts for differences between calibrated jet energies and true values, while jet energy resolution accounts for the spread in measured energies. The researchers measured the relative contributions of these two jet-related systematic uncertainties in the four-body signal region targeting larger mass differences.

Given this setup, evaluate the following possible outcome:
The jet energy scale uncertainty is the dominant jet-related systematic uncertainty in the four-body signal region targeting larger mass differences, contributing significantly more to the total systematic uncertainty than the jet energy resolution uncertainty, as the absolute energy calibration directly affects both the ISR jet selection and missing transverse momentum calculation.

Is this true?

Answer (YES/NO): NO